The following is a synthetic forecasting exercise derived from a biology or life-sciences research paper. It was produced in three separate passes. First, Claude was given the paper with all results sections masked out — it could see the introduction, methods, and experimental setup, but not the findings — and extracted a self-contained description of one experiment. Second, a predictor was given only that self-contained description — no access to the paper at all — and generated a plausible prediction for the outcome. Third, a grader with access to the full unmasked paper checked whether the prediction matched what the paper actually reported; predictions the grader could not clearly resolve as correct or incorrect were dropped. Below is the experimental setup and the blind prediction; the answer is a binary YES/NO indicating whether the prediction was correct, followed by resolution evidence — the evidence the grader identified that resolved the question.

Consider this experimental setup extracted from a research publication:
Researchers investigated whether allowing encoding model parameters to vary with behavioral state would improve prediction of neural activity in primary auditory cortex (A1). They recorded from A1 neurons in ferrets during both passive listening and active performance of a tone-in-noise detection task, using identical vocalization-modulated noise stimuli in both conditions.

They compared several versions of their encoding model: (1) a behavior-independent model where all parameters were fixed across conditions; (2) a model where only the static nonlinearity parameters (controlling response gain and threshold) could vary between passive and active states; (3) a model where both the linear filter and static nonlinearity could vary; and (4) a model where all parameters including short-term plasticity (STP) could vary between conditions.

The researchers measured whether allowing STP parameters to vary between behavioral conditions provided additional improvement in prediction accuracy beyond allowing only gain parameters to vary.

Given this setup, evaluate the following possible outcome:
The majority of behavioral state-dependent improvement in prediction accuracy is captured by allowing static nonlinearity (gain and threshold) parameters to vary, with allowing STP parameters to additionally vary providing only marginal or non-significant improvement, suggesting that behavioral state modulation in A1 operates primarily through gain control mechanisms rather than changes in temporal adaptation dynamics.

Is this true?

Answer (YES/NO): YES